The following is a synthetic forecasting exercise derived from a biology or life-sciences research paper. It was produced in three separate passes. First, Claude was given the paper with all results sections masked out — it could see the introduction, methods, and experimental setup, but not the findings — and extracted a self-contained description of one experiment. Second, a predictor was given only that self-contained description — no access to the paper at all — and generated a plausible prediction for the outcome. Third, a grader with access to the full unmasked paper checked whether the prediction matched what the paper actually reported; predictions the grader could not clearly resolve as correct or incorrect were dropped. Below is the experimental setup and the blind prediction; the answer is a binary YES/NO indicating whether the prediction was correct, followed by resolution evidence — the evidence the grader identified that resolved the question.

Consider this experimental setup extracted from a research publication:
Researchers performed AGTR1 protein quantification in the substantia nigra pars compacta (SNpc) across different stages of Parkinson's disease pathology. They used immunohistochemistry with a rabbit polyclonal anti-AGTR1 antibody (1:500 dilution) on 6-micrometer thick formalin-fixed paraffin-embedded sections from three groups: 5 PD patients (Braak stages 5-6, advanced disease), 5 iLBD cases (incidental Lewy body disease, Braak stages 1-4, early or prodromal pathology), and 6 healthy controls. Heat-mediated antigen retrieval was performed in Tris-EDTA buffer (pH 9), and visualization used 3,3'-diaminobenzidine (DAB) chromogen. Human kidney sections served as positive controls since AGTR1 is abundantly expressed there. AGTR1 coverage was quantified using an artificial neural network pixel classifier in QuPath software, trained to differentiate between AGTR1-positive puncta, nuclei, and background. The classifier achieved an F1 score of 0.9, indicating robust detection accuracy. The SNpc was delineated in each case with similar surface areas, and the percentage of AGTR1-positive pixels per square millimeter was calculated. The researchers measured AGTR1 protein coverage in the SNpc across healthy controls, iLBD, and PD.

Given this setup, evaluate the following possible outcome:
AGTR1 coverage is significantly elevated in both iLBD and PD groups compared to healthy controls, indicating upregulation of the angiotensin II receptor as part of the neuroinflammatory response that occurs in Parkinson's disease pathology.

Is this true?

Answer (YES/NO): NO